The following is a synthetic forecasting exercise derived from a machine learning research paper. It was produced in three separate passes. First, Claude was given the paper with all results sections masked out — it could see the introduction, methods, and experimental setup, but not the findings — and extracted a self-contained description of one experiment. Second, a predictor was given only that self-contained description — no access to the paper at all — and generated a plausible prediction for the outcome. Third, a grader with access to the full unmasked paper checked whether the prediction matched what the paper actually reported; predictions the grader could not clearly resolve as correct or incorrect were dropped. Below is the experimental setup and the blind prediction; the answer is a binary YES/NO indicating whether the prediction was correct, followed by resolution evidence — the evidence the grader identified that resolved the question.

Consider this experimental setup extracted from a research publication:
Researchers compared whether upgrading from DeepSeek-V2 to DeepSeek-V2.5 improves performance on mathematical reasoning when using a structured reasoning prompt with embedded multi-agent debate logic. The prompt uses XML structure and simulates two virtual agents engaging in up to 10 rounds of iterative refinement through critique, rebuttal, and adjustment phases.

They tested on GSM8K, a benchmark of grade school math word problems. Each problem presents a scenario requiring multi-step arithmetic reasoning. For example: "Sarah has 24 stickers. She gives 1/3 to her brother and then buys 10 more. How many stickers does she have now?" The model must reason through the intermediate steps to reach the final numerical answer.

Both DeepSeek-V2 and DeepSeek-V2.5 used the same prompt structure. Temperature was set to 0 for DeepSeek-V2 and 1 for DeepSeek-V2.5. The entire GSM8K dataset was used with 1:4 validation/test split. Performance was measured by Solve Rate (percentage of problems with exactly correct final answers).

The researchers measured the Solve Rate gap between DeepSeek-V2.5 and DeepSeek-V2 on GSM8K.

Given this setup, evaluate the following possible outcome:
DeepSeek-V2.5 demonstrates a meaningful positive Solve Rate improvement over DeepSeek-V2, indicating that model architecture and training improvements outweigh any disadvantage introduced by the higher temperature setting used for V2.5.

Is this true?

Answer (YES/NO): YES